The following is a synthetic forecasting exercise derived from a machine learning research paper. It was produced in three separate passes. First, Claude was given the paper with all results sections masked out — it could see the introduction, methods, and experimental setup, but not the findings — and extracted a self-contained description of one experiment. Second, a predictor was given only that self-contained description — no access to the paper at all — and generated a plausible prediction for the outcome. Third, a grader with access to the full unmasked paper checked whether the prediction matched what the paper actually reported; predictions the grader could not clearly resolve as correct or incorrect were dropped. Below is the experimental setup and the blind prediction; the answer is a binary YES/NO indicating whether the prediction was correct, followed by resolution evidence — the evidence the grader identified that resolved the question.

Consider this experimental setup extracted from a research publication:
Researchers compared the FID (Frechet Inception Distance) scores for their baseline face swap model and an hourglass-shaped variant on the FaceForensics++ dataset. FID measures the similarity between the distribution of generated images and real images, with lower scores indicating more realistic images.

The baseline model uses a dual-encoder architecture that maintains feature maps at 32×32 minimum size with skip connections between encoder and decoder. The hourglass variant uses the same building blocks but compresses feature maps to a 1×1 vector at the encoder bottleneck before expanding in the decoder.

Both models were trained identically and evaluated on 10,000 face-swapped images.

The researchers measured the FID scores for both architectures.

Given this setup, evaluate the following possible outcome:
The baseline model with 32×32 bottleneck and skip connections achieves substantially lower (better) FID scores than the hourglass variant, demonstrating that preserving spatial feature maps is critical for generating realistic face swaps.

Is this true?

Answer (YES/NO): YES